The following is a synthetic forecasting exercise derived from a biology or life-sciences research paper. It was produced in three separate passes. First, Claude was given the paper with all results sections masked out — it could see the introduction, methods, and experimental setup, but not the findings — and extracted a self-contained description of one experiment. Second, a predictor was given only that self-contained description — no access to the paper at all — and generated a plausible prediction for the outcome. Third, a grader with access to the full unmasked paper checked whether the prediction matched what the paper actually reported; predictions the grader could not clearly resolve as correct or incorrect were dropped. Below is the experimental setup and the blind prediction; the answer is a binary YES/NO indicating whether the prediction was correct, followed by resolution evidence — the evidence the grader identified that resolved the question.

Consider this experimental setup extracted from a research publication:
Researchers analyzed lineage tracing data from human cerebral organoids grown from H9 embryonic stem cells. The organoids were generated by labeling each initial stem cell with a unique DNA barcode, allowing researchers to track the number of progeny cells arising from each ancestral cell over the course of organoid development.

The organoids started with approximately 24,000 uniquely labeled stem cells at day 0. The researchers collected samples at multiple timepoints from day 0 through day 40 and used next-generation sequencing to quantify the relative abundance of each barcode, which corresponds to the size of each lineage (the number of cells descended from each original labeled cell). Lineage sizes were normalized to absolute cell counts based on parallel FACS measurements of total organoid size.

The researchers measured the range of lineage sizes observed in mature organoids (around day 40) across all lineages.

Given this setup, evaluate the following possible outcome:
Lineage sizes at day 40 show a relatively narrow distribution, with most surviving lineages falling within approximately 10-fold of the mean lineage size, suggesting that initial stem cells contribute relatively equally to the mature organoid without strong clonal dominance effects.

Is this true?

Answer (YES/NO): NO